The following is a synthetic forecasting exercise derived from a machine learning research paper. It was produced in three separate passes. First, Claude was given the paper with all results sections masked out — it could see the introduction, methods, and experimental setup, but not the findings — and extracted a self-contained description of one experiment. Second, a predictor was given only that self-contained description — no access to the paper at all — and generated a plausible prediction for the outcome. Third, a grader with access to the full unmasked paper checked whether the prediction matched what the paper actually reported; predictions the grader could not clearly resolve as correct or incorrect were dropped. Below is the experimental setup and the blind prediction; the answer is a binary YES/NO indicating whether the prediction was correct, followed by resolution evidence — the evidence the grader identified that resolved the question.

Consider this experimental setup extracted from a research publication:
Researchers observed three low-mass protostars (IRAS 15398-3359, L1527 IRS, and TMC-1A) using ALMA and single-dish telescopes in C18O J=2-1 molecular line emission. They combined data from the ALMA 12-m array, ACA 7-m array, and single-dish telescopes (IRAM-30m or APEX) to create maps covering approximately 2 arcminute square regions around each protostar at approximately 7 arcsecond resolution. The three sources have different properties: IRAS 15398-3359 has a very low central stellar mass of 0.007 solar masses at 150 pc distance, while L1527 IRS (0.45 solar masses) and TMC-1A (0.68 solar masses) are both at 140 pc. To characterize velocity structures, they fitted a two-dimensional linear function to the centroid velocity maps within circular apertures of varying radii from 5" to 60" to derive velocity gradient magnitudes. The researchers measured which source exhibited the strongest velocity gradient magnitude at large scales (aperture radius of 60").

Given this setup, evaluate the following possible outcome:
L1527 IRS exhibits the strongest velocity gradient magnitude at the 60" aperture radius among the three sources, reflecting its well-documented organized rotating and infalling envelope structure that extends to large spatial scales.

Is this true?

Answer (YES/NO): YES